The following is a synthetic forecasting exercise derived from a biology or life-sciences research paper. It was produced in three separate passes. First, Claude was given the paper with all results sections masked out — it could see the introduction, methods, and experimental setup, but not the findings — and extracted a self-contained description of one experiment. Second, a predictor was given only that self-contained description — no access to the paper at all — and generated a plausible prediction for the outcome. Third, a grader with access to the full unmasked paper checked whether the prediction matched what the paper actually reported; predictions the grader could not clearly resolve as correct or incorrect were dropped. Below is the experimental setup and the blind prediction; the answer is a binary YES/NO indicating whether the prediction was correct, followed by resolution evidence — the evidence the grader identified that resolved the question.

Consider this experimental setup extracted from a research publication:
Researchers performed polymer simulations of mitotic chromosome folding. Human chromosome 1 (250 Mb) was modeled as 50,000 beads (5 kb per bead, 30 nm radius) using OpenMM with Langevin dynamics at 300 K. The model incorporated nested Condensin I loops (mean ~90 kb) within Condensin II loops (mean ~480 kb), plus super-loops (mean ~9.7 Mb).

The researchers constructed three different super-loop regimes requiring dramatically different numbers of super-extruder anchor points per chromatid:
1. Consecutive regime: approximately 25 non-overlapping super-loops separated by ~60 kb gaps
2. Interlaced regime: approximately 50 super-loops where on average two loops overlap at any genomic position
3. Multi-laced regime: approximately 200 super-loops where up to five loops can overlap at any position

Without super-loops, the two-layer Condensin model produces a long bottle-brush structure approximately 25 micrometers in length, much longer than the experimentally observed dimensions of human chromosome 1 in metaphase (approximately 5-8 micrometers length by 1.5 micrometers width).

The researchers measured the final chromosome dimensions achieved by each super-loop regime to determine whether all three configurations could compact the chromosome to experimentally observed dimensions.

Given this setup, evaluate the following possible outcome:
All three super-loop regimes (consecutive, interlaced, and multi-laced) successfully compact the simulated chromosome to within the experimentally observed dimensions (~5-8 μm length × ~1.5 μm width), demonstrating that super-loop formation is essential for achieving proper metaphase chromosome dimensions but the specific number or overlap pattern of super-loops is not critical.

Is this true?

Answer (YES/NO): YES